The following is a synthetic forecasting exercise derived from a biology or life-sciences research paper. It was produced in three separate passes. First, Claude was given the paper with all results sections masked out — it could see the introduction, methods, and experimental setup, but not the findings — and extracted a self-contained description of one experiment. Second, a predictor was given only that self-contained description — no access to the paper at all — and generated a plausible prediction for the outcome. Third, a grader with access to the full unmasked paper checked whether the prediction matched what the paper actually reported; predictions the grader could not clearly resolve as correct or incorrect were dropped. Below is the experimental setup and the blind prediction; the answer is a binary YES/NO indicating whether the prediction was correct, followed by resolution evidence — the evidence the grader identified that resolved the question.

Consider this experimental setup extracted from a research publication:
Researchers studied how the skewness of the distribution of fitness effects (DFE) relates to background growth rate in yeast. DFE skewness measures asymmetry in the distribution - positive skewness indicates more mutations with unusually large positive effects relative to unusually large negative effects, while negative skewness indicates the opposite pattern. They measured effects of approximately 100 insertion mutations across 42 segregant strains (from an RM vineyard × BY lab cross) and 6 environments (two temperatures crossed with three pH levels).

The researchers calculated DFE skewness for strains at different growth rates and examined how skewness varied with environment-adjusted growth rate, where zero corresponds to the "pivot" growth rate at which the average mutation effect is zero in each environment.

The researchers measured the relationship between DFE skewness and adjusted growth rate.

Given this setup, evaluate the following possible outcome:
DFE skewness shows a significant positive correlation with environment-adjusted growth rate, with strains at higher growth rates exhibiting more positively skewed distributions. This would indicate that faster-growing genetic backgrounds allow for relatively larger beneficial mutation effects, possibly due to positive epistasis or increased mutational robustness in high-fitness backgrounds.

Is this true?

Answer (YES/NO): NO